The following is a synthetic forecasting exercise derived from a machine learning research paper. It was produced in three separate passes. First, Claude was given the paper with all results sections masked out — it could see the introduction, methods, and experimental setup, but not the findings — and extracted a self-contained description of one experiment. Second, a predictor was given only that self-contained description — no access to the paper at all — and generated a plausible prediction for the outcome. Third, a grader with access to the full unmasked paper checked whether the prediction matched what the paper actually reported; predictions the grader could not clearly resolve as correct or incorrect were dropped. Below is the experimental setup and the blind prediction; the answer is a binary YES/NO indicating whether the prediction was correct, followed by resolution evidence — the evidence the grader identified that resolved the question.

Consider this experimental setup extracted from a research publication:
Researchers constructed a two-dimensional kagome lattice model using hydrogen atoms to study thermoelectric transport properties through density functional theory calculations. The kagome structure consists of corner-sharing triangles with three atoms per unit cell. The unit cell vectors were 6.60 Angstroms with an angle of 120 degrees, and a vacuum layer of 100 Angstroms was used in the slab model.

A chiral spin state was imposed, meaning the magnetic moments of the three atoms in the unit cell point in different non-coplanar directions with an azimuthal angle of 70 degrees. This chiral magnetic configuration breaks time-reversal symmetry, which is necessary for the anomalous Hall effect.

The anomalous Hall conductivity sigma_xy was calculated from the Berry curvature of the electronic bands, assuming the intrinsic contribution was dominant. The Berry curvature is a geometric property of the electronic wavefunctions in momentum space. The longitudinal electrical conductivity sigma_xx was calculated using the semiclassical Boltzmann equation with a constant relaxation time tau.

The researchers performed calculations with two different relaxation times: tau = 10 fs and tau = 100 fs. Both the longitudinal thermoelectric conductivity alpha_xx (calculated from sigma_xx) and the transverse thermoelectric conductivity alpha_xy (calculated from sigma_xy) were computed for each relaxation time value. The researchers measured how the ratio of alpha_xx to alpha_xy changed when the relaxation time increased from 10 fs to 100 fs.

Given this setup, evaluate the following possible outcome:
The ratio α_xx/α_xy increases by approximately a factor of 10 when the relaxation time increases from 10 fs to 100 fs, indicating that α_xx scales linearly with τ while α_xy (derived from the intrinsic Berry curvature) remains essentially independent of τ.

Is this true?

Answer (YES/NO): YES